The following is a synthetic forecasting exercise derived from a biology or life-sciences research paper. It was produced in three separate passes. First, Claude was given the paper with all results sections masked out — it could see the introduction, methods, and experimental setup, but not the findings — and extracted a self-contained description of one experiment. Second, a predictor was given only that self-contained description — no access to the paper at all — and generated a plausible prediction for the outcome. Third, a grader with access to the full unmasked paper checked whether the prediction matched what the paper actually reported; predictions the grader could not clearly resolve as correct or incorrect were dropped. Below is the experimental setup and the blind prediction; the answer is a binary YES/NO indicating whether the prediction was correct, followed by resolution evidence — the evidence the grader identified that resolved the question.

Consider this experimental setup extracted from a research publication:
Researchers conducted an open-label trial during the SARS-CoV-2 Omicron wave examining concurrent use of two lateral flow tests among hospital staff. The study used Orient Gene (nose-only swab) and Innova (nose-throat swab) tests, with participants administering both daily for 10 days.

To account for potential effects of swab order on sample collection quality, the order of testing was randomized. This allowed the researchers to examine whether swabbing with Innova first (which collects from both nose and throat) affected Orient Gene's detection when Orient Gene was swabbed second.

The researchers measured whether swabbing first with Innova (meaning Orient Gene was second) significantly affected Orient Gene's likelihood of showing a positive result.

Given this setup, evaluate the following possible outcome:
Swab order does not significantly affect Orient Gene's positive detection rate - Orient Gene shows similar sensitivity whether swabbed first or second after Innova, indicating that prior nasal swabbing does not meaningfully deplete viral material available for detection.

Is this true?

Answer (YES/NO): YES